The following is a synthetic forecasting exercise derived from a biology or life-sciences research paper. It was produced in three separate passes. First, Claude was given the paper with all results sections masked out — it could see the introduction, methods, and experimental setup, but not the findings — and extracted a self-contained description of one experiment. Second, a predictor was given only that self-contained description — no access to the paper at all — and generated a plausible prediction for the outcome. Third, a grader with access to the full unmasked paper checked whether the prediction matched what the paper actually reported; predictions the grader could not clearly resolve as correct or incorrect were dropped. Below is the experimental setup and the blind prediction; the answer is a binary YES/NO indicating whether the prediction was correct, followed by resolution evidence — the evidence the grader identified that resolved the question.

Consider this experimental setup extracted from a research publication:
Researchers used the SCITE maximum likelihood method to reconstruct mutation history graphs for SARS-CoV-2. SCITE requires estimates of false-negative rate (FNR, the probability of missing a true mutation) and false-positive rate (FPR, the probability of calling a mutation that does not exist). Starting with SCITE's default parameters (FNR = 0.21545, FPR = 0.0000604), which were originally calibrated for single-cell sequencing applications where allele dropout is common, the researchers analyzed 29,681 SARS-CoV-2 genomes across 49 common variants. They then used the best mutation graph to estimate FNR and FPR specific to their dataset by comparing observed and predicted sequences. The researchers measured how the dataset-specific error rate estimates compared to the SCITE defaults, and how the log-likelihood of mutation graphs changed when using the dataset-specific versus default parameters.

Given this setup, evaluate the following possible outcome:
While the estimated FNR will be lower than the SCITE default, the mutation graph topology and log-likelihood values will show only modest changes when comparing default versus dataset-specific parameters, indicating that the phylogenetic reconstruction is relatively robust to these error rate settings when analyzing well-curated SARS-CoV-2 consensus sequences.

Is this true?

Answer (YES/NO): NO